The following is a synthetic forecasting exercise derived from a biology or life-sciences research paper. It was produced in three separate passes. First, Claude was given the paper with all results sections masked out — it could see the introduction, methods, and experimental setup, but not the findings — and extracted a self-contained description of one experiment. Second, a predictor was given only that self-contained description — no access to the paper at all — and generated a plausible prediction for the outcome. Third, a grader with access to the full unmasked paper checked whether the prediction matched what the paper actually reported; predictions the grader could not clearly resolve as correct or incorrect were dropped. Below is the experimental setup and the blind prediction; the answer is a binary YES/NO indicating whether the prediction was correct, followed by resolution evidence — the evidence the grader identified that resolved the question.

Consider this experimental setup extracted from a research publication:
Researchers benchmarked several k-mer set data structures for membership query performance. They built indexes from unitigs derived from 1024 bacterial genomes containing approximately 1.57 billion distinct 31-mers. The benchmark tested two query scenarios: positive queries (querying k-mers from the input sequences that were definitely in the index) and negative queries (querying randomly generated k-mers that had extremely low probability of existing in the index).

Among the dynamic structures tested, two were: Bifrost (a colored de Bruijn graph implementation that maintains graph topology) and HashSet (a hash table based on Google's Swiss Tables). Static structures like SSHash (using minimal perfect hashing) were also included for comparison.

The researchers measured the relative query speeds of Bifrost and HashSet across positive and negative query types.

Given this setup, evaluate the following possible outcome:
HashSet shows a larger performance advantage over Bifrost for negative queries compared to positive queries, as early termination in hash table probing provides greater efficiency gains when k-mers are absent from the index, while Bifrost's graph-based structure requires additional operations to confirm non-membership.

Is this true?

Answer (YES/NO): NO